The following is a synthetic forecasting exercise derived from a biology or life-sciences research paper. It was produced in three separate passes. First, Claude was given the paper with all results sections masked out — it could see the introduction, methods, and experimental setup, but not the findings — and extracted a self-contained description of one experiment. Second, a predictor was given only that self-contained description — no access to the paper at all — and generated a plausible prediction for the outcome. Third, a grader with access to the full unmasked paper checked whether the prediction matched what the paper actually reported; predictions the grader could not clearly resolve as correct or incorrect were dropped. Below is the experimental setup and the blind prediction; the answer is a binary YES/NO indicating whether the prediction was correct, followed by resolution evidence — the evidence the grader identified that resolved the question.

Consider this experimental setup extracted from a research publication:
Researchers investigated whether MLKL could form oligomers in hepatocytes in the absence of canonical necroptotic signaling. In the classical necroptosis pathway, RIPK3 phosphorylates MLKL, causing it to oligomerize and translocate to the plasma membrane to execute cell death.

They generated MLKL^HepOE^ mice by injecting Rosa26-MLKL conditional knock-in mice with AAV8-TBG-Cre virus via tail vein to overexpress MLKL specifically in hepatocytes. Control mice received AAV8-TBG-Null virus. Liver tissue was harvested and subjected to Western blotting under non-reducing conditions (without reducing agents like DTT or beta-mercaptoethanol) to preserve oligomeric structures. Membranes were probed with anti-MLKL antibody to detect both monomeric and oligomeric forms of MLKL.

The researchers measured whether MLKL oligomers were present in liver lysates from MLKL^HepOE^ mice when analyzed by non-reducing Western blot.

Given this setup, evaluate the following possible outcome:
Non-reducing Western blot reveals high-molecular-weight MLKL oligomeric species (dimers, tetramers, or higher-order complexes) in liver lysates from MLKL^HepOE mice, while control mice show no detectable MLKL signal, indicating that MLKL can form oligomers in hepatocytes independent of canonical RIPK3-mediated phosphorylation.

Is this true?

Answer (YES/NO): NO